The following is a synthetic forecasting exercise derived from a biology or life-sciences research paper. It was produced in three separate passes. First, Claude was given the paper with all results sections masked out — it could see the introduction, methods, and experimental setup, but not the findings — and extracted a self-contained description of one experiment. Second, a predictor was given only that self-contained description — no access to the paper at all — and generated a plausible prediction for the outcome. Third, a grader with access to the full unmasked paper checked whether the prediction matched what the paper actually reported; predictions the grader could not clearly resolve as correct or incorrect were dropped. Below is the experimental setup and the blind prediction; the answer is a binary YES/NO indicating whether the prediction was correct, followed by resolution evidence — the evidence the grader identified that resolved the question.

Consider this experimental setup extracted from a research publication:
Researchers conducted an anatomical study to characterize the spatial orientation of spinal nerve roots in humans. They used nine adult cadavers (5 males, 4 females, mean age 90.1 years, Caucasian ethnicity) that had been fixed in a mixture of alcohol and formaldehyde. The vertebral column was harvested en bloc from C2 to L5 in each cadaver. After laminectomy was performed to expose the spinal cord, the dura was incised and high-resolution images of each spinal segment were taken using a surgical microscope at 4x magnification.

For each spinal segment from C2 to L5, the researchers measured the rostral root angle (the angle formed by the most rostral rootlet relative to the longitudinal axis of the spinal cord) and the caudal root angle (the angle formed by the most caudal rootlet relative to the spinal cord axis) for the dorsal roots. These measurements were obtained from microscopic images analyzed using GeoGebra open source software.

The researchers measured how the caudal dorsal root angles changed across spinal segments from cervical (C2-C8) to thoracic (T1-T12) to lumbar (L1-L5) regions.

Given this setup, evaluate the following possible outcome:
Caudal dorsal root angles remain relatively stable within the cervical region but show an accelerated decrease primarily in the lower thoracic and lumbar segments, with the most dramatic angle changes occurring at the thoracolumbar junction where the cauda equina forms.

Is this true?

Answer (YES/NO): NO